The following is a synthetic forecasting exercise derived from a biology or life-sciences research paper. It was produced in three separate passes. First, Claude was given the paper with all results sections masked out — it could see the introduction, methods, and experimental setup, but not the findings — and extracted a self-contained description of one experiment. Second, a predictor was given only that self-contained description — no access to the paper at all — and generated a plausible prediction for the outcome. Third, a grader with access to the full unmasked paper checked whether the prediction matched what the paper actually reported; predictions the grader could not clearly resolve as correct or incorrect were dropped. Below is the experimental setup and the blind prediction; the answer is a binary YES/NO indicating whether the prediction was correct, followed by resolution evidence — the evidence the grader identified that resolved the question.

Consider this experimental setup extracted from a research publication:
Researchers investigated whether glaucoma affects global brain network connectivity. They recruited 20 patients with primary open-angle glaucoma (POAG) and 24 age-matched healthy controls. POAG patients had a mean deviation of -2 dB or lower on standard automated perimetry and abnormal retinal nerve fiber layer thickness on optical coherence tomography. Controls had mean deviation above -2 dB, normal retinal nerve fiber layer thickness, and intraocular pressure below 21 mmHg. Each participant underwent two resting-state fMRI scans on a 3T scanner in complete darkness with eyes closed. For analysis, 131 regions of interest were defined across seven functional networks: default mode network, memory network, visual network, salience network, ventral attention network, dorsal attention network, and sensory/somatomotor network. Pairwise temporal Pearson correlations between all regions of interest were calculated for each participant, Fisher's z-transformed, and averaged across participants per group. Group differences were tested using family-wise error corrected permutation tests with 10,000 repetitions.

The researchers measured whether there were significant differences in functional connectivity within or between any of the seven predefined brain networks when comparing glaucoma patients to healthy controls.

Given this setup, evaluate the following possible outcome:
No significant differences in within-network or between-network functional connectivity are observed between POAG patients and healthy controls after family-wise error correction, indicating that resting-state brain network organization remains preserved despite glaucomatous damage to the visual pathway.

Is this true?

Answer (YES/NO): YES